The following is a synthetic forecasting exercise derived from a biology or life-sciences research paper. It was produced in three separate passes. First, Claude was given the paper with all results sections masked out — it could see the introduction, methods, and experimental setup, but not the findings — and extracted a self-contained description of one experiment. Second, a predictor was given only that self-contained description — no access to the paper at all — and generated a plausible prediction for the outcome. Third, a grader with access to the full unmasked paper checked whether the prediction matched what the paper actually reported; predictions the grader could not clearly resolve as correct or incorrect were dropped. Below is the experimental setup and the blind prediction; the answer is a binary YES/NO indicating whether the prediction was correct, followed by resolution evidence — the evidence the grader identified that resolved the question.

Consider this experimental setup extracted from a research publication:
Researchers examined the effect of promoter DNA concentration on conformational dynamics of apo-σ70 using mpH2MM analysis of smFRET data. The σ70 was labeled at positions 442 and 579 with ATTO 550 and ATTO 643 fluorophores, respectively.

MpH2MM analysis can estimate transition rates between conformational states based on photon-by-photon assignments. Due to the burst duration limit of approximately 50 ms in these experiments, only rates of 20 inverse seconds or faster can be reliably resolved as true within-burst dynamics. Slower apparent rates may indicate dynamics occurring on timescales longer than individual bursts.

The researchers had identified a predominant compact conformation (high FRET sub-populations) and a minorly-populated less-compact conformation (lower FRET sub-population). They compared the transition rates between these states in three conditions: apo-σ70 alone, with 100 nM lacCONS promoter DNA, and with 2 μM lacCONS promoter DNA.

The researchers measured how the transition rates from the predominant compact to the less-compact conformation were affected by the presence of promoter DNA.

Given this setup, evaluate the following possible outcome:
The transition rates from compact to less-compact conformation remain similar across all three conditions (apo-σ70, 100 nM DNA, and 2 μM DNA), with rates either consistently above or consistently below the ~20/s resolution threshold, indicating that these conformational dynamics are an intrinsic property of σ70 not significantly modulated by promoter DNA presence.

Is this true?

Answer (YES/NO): NO